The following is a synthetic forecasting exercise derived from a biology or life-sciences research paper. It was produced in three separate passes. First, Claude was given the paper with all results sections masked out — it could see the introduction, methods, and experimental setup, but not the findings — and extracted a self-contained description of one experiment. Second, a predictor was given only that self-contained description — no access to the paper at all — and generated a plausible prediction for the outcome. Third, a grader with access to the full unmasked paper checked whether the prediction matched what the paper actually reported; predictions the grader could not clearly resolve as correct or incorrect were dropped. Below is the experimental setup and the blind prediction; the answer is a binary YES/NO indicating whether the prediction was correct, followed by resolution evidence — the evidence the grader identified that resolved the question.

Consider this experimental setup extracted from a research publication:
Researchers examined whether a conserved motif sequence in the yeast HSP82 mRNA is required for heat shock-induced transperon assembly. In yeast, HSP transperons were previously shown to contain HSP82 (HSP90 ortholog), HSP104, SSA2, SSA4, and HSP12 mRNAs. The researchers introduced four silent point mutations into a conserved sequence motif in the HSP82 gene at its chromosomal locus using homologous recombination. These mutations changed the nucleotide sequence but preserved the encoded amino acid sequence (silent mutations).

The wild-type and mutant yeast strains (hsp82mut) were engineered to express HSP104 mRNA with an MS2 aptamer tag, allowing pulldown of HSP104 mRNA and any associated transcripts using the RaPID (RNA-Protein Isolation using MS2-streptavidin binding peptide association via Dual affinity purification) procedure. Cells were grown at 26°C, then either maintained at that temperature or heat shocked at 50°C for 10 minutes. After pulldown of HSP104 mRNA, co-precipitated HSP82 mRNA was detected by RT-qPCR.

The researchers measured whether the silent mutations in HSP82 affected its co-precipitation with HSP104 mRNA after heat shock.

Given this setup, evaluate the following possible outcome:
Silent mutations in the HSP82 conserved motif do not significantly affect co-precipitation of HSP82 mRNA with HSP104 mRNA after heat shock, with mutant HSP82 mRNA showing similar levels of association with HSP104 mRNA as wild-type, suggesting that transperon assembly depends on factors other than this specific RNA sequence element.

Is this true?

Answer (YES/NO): NO